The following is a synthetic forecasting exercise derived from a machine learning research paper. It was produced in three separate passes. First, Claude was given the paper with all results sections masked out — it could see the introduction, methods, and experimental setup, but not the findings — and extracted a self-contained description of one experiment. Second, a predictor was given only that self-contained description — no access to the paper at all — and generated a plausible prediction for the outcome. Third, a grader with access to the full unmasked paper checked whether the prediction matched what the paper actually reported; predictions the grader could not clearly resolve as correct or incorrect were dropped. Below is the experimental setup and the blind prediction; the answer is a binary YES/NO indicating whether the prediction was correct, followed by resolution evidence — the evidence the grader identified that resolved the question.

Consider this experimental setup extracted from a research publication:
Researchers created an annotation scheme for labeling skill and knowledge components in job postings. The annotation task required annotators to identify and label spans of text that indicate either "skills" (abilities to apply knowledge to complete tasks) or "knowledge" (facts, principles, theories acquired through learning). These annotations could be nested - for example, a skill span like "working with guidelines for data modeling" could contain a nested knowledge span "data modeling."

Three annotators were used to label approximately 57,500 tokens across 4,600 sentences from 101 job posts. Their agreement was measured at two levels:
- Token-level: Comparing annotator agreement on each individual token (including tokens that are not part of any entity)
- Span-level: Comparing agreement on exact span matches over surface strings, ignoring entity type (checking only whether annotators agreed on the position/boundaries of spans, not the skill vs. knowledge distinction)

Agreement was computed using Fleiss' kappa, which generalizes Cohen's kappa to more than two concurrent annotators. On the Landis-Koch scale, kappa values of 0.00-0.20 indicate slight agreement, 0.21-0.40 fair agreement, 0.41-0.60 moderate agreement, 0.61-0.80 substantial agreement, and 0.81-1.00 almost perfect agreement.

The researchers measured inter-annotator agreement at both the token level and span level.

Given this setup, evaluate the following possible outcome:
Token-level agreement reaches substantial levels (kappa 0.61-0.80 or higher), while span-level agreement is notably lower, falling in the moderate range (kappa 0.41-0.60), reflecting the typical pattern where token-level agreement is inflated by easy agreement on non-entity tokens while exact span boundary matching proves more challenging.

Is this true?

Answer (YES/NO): NO